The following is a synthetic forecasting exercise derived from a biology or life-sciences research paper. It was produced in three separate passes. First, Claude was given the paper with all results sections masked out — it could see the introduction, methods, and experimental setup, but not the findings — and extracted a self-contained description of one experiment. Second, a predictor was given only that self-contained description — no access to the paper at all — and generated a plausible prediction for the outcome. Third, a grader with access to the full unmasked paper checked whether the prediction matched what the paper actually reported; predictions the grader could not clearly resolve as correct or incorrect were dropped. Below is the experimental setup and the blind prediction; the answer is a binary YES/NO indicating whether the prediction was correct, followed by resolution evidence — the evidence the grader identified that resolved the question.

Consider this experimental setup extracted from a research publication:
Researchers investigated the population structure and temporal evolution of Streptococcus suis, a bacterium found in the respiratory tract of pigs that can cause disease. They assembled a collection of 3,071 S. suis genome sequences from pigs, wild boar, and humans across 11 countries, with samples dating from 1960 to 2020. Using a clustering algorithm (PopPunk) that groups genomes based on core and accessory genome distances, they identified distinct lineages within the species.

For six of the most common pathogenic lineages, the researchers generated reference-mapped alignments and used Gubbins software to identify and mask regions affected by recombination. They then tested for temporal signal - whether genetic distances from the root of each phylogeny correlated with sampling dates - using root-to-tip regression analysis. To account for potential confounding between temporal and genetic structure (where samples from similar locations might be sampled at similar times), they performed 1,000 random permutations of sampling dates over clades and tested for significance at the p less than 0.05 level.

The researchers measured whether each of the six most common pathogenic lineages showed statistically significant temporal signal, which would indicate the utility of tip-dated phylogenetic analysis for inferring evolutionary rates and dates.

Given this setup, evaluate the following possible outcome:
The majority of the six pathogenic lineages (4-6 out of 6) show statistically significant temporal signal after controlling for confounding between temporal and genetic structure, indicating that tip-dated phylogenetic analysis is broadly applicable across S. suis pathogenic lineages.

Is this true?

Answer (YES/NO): YES